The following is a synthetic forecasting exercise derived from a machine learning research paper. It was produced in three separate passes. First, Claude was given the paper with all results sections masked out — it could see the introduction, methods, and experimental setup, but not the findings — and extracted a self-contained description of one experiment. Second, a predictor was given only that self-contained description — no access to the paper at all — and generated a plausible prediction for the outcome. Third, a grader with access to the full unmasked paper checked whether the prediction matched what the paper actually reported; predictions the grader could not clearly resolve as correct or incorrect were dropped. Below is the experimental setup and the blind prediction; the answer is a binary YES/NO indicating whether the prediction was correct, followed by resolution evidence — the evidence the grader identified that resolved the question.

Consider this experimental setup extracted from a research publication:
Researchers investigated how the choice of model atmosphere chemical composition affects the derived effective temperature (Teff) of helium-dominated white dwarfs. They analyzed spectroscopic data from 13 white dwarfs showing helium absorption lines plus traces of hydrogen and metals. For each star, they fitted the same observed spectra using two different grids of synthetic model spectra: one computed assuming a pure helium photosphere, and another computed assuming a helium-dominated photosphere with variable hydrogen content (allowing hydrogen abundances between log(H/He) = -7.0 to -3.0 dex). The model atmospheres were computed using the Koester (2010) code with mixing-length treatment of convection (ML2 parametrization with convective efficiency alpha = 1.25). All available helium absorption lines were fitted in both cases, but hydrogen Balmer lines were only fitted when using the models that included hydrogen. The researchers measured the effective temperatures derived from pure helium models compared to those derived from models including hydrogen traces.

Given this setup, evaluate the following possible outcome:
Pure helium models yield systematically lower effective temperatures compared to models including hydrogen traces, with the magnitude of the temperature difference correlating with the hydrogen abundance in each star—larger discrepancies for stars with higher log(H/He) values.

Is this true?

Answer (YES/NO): NO